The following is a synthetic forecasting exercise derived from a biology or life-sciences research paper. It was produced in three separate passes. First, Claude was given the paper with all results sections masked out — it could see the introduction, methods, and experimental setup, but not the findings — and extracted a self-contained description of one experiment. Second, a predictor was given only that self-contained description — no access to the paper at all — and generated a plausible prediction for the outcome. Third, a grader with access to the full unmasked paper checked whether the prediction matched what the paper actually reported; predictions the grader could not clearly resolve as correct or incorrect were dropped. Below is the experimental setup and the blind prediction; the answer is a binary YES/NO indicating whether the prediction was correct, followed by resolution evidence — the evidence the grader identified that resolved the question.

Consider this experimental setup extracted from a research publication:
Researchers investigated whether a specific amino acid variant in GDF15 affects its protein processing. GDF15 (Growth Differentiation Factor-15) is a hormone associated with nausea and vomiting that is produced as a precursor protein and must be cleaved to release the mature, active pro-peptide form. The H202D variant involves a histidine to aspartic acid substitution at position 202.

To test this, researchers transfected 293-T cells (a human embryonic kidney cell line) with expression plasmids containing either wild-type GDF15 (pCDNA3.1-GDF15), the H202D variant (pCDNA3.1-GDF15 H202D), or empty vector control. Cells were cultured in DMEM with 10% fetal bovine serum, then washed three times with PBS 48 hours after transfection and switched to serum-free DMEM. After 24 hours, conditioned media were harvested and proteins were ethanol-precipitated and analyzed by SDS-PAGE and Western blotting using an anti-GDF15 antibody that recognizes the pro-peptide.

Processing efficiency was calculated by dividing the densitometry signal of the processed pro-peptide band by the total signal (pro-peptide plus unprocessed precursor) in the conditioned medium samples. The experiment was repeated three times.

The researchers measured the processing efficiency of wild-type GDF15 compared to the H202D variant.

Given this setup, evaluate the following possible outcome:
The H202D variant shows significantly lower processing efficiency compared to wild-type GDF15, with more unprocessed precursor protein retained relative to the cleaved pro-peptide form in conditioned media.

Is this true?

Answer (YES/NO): NO